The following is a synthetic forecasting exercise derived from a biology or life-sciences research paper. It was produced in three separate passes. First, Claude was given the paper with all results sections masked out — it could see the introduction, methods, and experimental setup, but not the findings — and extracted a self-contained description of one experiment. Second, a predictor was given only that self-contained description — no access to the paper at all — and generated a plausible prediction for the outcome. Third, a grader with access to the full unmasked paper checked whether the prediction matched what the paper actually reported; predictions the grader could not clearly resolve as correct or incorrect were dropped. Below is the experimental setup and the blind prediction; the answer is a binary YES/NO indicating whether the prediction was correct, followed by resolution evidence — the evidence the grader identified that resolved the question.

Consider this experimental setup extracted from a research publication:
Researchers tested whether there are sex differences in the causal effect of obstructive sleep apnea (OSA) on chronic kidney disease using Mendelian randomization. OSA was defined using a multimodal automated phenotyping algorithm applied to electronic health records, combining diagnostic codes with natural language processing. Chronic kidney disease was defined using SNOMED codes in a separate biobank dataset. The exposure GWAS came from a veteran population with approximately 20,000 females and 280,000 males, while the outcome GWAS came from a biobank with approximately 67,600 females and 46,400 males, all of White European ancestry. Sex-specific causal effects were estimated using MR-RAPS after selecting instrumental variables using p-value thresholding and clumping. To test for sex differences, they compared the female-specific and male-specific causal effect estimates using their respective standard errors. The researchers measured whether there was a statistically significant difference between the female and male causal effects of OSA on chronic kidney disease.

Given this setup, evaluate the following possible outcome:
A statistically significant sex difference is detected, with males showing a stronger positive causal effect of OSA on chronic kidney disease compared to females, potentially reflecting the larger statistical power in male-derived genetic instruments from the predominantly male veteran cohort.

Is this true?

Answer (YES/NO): YES